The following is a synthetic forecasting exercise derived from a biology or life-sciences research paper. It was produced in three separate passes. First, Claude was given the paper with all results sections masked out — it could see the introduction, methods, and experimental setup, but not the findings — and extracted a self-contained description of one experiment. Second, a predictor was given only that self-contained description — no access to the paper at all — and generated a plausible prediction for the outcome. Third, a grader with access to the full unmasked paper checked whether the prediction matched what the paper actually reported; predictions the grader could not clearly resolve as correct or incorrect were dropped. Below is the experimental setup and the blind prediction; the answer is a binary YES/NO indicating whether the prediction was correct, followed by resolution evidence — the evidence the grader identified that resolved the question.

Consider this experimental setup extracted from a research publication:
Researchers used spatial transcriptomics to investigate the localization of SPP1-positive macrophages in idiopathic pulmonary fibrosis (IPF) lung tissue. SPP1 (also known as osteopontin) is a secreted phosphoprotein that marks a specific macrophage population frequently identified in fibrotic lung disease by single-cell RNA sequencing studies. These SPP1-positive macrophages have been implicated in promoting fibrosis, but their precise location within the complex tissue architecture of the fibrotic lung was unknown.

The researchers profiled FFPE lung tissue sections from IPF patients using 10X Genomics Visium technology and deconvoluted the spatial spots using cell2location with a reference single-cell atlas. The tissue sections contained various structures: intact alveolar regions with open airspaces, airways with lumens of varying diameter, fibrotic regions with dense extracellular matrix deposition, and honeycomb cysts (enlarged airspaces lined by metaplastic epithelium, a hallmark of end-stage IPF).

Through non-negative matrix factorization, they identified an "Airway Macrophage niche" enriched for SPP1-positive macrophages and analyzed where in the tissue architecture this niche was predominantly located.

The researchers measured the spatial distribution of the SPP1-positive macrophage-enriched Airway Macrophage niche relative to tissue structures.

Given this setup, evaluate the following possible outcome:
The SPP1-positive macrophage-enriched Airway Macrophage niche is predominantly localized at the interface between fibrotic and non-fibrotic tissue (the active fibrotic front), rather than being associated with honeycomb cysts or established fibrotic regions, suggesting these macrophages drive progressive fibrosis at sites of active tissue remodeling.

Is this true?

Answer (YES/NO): NO